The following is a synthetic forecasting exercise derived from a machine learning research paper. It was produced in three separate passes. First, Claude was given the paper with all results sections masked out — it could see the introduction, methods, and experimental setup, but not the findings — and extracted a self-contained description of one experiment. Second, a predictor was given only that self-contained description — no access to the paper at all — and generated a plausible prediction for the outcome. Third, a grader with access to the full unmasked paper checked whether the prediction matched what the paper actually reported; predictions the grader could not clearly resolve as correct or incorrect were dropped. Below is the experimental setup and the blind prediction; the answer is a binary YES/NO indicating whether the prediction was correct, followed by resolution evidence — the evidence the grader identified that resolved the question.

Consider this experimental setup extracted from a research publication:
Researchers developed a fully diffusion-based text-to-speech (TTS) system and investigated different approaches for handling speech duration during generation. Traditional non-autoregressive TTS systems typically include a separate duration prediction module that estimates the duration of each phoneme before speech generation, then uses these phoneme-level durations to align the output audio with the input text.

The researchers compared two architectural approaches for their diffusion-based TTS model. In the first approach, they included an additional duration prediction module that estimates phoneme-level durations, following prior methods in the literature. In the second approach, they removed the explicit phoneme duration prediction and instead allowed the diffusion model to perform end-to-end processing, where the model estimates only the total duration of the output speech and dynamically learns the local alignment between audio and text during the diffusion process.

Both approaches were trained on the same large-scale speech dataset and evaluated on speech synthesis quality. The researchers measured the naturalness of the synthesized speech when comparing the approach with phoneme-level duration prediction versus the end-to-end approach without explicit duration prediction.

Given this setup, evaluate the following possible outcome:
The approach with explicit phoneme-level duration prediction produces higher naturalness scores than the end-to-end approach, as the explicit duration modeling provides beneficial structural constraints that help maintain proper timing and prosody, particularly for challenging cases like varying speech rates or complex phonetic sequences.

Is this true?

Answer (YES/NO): NO